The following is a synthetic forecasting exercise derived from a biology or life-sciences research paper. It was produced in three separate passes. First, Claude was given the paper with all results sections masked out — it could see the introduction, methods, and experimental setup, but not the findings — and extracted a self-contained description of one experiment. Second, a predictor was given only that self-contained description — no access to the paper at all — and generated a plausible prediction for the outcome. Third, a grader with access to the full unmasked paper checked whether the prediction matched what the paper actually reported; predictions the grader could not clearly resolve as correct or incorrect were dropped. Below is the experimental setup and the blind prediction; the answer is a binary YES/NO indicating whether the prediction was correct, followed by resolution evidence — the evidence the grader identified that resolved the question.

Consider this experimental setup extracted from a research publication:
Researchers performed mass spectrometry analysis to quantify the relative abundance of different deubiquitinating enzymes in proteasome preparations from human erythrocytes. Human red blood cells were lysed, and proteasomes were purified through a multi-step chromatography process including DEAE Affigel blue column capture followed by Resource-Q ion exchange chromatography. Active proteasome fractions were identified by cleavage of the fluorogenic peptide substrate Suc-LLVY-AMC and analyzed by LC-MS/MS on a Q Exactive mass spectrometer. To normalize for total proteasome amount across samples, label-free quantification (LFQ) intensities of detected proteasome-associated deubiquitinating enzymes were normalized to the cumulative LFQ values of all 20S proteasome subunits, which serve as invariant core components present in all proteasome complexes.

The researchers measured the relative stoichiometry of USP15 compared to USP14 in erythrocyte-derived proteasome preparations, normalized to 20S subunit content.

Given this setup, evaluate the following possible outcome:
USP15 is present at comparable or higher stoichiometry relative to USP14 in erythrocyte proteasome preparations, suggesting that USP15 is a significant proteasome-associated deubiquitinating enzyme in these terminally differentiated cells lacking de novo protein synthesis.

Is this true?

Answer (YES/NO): YES